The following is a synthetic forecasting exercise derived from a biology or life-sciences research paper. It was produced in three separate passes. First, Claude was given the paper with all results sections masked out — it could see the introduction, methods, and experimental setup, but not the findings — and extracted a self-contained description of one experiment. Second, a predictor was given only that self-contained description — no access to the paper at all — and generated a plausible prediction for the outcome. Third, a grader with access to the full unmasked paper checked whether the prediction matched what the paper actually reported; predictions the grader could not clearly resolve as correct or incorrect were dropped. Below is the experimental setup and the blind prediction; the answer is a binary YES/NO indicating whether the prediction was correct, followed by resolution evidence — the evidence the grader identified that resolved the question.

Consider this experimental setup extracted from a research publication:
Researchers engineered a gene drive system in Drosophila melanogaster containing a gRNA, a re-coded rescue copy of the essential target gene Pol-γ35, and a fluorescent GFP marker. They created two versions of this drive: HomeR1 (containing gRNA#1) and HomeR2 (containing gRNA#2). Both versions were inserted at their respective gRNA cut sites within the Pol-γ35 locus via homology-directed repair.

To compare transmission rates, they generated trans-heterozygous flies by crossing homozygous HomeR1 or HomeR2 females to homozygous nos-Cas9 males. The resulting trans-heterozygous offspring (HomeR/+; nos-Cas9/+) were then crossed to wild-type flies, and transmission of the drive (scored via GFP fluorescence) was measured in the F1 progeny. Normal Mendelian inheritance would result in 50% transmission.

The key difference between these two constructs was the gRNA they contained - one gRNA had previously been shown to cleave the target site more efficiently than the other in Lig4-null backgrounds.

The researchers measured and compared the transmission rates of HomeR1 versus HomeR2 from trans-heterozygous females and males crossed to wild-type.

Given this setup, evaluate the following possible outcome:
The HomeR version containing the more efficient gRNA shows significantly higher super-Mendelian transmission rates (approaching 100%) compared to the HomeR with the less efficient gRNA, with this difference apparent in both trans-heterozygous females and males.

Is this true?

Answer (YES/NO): NO